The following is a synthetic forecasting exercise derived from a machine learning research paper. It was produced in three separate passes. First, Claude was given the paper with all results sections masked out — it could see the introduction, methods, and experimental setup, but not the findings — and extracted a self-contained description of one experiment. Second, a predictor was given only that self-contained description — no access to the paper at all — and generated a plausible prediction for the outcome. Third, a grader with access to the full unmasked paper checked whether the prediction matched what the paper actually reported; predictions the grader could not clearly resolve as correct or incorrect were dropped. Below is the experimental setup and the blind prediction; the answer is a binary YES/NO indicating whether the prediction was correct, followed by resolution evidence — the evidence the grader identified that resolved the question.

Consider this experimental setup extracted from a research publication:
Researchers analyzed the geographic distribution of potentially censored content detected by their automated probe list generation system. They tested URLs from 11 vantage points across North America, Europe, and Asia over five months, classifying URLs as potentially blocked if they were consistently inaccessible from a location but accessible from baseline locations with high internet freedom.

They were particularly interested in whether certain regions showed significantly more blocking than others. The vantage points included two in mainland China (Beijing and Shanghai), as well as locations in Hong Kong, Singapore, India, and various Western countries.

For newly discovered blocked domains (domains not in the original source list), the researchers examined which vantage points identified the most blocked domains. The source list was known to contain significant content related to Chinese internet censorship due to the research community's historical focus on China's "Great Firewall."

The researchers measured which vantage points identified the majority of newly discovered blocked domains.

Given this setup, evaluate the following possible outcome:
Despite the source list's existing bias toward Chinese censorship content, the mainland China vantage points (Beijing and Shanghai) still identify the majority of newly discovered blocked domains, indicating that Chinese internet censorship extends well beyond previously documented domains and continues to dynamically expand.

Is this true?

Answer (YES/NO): YES